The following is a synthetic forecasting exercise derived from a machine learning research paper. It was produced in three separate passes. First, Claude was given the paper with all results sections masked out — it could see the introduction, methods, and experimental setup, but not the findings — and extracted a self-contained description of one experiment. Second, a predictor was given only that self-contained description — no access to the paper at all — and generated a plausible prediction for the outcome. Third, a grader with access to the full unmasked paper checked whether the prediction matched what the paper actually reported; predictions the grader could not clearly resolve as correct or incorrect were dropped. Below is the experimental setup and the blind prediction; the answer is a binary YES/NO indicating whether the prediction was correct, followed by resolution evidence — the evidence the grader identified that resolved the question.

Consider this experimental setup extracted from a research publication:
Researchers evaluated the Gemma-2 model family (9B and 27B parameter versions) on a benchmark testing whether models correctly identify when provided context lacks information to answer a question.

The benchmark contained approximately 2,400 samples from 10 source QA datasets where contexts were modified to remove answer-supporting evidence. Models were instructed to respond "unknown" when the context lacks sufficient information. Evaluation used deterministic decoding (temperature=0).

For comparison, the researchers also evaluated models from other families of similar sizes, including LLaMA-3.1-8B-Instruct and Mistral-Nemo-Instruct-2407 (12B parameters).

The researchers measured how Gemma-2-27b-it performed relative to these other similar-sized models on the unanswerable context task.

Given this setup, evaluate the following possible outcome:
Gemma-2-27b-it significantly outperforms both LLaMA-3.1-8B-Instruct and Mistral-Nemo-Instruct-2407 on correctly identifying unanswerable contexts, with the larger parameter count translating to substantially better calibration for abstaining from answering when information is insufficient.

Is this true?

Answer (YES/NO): YES